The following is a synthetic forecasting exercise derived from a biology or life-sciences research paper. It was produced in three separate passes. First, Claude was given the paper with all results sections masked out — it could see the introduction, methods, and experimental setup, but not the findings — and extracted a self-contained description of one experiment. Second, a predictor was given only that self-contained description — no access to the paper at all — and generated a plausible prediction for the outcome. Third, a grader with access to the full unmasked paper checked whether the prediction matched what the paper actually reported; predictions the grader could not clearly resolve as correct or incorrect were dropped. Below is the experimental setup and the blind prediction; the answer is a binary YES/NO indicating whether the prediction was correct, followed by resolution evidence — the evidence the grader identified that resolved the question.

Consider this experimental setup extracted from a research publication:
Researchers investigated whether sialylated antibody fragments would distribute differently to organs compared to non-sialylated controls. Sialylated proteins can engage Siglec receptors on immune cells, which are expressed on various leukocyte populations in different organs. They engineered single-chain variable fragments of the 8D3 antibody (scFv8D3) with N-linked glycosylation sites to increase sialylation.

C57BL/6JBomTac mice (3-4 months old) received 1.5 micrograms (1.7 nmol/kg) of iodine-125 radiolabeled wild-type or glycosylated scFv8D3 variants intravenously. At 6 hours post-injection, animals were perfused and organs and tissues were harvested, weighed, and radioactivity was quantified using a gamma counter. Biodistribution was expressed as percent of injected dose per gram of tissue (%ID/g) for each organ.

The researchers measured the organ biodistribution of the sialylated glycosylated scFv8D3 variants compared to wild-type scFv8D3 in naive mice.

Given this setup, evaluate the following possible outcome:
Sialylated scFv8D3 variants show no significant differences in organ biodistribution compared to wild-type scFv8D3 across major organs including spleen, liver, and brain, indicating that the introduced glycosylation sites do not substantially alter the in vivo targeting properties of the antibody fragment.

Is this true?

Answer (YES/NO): NO